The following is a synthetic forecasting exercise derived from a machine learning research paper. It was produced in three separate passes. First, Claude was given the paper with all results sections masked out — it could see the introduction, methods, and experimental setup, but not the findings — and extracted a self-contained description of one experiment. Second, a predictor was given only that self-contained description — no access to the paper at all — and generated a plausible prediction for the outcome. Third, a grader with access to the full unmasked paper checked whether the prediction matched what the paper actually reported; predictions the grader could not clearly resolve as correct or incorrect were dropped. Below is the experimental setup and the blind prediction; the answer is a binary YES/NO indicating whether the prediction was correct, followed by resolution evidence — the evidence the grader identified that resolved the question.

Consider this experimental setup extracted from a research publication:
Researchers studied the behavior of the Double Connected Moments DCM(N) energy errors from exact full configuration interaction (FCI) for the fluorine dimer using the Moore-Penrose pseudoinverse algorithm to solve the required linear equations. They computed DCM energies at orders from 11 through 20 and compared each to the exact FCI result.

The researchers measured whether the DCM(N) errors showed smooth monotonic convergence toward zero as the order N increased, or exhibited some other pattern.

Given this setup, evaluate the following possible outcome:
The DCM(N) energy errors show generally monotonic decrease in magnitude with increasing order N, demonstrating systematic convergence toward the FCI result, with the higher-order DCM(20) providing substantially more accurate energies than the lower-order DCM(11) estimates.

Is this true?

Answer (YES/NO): NO